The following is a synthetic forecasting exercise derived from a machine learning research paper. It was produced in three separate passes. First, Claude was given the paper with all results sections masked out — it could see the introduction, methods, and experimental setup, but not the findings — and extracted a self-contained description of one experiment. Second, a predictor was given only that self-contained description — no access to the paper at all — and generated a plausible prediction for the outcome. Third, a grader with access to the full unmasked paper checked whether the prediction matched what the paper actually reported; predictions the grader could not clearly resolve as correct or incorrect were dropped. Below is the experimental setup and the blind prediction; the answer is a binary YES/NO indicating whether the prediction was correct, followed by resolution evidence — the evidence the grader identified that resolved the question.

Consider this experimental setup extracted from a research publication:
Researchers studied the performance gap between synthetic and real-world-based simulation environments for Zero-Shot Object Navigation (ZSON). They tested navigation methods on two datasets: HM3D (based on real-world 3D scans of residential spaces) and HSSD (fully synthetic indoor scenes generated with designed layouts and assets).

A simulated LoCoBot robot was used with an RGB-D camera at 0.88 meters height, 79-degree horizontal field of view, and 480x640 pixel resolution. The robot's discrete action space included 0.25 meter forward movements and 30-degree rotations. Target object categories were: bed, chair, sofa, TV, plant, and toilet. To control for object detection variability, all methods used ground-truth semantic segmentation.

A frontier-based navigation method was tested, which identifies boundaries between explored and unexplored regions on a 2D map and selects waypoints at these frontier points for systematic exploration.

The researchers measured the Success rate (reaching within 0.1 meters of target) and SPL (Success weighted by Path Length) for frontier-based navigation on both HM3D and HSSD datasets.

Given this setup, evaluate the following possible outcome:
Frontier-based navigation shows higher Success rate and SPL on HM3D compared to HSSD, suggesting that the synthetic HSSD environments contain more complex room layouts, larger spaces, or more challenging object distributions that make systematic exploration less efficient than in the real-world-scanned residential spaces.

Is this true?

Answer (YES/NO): YES